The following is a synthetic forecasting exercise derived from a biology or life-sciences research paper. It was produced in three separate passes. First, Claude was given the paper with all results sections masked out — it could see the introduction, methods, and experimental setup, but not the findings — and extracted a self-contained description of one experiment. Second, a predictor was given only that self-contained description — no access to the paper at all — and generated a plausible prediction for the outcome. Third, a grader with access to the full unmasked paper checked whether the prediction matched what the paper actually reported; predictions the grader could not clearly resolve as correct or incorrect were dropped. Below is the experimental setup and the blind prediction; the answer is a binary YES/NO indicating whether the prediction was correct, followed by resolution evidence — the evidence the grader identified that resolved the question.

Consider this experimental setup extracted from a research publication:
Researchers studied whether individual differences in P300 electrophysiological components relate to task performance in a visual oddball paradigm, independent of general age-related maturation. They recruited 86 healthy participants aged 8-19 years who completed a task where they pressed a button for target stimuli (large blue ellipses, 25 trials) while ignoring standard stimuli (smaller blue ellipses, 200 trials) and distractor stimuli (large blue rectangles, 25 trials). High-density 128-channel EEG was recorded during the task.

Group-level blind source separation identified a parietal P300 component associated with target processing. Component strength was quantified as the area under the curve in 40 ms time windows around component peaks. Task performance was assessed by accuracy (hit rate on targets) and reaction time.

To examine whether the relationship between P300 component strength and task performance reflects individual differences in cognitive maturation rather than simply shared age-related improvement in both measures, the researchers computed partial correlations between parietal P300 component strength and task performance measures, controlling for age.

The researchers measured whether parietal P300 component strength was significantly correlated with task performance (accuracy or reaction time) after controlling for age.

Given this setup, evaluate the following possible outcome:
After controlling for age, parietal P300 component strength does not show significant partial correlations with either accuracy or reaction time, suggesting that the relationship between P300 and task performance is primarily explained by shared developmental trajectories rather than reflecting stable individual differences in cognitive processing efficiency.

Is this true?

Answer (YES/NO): NO